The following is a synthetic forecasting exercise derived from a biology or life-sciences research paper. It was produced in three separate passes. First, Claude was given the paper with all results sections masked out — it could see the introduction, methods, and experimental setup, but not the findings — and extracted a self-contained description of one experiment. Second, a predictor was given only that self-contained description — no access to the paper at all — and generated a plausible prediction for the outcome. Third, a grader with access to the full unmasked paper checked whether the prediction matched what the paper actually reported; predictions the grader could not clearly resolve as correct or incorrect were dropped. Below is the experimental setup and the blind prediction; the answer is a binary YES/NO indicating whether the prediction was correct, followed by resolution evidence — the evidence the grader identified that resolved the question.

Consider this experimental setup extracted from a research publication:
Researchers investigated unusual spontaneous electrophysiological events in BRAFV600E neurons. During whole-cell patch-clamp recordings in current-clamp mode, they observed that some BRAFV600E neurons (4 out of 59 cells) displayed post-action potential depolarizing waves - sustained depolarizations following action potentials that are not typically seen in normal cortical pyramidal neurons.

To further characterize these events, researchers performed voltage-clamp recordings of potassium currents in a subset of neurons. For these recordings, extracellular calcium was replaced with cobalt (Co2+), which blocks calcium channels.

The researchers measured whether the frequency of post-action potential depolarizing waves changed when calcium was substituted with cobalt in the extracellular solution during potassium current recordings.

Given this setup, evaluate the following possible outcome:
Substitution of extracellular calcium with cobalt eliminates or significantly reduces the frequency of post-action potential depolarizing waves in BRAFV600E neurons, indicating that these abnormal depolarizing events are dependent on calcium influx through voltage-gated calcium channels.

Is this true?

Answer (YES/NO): NO